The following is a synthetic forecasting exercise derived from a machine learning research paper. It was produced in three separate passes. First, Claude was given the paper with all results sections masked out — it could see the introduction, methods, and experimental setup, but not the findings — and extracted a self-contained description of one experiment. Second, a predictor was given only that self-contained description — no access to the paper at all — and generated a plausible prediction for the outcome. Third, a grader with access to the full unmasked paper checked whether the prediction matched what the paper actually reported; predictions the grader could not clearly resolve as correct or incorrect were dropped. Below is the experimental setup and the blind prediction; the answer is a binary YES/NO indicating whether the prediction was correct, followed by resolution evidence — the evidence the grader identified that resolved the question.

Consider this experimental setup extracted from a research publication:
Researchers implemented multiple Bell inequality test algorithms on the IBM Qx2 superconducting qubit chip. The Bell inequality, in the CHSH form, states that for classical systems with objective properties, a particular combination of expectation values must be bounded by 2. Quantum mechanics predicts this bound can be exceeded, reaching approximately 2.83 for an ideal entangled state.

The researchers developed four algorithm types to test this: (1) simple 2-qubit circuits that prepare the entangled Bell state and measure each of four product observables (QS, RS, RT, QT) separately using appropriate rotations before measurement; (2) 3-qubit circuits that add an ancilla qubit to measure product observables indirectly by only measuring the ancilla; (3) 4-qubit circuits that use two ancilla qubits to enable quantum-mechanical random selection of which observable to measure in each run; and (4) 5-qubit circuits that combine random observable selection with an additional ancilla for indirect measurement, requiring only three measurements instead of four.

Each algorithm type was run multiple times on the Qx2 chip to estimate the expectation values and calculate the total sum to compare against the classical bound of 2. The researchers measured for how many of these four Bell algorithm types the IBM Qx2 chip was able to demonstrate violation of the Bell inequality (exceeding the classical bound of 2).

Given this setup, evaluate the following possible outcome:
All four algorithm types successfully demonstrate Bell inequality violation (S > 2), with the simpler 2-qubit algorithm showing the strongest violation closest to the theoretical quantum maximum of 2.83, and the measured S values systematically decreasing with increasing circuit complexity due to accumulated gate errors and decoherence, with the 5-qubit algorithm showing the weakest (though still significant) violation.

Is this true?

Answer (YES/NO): NO